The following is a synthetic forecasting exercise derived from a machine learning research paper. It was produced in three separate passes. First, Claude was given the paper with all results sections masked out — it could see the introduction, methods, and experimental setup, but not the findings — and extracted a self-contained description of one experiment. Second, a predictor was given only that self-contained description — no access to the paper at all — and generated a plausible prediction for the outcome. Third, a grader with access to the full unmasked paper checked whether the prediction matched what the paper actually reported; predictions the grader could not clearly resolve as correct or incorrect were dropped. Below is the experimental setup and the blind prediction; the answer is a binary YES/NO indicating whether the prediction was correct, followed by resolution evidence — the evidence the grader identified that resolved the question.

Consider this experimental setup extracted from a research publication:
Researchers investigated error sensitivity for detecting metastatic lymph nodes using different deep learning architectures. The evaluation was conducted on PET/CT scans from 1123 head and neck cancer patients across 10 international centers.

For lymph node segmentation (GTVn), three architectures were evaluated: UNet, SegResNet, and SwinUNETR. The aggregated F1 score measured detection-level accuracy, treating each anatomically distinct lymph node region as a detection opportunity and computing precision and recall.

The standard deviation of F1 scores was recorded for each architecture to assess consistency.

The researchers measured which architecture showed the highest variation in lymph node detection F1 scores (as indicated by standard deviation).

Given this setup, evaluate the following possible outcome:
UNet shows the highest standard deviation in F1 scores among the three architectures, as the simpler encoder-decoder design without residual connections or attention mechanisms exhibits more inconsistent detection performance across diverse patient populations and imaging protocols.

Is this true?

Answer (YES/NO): YES